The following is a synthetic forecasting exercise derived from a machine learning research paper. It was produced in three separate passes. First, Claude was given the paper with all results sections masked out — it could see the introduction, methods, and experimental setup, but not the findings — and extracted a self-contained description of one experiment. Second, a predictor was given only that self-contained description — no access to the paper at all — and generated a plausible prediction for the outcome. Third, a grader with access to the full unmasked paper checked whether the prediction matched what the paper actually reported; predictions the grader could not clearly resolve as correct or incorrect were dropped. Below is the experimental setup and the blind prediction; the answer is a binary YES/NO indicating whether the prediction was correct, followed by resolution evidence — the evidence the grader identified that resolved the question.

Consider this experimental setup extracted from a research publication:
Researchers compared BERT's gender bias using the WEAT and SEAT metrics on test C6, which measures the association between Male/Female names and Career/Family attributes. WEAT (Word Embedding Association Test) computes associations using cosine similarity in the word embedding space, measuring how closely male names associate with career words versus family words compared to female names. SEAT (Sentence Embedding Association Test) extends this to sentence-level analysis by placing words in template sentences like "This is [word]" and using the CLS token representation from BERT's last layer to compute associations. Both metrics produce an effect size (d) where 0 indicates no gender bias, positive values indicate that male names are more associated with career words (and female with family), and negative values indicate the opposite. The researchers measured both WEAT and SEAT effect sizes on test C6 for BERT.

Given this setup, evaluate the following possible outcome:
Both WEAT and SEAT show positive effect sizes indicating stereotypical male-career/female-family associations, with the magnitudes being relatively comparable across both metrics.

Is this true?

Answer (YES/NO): NO